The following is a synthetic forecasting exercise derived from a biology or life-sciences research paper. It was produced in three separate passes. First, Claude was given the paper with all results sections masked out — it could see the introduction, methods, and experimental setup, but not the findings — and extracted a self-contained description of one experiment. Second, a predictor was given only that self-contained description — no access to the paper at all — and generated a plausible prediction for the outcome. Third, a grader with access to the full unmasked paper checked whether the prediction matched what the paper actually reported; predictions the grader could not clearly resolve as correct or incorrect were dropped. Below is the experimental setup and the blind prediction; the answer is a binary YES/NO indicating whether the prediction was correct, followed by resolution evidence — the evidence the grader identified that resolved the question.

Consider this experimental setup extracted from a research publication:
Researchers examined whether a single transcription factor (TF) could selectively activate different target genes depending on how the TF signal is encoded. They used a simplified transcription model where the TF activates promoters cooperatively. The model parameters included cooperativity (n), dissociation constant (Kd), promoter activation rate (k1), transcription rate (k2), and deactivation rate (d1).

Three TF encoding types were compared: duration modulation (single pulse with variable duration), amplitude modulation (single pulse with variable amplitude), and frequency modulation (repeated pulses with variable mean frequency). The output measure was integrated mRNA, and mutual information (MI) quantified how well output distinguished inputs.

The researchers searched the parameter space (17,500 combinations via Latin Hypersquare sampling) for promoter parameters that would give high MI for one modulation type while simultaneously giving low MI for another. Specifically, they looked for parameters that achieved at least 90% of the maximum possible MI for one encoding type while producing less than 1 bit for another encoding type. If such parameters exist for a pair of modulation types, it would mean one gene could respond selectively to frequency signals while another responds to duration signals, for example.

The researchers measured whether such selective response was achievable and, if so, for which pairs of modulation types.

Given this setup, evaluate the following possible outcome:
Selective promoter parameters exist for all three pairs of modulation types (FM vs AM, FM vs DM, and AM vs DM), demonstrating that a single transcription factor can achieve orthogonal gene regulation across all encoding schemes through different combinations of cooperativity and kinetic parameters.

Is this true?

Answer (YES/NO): NO